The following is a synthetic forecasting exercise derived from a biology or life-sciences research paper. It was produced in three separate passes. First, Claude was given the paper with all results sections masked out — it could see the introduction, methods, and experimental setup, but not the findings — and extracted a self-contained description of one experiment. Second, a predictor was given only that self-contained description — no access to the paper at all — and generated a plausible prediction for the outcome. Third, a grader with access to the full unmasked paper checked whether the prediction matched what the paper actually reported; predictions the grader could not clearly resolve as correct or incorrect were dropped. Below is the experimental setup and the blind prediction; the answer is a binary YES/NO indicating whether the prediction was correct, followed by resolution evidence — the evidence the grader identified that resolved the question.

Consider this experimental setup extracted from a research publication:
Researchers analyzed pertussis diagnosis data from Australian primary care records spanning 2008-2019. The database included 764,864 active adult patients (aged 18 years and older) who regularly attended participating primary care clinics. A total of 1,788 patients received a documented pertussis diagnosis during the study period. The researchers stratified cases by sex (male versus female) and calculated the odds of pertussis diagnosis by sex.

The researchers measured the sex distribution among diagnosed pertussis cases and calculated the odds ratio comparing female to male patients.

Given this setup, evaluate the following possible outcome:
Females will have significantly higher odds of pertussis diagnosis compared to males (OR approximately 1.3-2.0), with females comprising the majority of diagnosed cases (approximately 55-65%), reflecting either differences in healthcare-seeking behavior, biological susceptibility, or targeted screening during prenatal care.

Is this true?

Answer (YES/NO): YES